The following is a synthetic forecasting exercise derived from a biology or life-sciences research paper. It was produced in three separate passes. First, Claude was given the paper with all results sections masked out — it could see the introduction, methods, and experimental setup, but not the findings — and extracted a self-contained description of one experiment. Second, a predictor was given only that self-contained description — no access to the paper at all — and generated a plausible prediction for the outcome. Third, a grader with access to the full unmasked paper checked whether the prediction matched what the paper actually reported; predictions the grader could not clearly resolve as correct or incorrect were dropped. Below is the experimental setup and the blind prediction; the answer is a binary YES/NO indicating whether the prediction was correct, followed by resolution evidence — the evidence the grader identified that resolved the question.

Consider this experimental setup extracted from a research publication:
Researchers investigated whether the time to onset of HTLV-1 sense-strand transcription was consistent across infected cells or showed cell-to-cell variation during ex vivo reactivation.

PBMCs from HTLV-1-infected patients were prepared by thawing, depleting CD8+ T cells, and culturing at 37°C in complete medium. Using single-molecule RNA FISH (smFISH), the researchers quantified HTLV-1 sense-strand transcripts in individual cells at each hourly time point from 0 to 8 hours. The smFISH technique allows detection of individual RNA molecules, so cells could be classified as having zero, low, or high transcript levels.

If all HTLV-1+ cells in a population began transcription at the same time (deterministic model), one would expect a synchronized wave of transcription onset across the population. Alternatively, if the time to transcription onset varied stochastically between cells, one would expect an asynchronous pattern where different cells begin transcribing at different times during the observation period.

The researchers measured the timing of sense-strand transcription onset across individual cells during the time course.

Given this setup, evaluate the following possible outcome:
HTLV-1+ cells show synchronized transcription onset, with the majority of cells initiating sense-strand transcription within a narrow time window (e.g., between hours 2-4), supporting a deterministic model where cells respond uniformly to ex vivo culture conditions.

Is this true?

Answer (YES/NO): NO